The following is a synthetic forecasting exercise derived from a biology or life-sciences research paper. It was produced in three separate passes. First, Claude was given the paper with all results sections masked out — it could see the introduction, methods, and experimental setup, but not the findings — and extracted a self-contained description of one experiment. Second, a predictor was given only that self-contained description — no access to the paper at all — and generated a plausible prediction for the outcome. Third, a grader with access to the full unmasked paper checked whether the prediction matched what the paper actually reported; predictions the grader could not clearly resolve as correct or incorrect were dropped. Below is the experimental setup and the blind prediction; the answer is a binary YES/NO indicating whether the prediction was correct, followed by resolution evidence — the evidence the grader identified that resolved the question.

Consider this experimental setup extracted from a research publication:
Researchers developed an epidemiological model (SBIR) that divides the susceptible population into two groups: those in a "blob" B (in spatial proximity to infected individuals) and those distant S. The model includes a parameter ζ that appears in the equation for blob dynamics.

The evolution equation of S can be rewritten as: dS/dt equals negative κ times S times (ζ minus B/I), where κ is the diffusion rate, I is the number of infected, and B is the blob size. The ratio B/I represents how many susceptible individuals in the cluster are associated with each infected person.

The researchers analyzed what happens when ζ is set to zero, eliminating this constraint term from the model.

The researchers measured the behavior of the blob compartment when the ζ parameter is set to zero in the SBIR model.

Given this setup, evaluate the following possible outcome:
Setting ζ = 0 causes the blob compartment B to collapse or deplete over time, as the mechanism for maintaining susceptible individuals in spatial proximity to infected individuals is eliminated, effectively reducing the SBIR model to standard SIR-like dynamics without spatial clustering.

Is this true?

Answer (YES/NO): NO